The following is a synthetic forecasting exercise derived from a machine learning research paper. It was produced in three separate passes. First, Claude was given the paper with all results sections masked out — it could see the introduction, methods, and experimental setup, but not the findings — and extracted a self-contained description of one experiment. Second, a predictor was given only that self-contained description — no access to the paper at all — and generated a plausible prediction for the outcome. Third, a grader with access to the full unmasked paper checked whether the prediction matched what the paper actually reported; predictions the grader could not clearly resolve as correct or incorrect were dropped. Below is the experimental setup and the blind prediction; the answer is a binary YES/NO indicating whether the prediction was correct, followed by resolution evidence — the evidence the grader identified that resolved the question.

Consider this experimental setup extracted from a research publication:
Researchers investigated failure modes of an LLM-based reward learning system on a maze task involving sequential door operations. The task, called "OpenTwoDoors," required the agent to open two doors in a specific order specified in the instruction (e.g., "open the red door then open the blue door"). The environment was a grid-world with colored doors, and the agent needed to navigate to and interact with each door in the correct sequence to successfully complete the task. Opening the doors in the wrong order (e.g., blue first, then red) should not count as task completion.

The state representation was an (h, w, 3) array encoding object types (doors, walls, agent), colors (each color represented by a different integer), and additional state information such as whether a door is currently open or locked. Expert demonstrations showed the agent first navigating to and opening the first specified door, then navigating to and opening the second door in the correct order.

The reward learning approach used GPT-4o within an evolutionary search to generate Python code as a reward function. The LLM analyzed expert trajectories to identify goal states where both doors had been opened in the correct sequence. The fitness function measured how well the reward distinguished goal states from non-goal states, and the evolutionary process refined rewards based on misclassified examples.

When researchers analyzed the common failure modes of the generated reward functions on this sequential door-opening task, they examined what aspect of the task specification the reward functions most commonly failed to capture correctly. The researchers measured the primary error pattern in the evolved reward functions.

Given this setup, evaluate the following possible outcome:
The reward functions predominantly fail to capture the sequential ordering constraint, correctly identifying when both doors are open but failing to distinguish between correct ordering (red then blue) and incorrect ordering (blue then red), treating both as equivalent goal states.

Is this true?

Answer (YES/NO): YES